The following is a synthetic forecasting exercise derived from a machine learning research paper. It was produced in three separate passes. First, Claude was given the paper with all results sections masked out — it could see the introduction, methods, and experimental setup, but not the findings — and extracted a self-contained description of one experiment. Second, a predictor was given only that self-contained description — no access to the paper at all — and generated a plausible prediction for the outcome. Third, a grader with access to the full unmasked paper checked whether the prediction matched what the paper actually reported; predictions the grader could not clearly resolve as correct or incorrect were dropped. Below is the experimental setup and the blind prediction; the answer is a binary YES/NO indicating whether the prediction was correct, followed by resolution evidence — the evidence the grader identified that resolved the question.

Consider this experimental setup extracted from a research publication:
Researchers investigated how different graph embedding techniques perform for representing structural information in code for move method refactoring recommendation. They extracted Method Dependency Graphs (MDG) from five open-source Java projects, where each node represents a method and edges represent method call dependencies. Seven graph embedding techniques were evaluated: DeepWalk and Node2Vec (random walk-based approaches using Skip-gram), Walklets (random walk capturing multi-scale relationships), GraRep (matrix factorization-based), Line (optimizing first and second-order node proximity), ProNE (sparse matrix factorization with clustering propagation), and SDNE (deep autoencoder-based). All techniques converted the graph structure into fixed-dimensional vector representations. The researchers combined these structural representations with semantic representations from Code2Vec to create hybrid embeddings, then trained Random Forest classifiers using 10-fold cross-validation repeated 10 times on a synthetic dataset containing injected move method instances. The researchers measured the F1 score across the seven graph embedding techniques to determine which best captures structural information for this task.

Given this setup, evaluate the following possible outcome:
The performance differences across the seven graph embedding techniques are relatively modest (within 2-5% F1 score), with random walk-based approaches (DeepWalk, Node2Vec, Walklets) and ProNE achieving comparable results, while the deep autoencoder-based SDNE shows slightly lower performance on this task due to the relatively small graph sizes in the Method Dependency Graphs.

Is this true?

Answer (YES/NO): NO